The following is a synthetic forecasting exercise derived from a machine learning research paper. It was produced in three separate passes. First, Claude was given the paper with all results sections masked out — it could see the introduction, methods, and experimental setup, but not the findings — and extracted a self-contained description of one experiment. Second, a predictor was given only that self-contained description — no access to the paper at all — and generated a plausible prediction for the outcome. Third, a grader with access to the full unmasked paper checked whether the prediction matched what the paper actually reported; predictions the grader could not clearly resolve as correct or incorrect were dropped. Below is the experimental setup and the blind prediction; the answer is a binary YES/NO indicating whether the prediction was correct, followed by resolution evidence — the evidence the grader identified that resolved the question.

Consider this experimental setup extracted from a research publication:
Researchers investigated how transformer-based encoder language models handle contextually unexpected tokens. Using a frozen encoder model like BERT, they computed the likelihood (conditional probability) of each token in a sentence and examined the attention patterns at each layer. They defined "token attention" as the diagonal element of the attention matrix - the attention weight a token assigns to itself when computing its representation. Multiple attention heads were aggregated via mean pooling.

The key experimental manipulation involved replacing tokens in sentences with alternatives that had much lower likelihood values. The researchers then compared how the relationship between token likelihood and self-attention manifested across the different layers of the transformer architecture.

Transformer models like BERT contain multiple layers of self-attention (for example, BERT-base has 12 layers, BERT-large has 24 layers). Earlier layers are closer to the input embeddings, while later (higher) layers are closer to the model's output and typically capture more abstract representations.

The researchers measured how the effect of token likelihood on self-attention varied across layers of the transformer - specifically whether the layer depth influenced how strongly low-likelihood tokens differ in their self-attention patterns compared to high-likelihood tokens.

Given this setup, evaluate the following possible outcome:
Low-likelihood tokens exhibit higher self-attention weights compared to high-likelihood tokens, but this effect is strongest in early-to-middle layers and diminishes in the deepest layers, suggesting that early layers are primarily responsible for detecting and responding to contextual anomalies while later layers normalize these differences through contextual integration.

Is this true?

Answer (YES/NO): NO